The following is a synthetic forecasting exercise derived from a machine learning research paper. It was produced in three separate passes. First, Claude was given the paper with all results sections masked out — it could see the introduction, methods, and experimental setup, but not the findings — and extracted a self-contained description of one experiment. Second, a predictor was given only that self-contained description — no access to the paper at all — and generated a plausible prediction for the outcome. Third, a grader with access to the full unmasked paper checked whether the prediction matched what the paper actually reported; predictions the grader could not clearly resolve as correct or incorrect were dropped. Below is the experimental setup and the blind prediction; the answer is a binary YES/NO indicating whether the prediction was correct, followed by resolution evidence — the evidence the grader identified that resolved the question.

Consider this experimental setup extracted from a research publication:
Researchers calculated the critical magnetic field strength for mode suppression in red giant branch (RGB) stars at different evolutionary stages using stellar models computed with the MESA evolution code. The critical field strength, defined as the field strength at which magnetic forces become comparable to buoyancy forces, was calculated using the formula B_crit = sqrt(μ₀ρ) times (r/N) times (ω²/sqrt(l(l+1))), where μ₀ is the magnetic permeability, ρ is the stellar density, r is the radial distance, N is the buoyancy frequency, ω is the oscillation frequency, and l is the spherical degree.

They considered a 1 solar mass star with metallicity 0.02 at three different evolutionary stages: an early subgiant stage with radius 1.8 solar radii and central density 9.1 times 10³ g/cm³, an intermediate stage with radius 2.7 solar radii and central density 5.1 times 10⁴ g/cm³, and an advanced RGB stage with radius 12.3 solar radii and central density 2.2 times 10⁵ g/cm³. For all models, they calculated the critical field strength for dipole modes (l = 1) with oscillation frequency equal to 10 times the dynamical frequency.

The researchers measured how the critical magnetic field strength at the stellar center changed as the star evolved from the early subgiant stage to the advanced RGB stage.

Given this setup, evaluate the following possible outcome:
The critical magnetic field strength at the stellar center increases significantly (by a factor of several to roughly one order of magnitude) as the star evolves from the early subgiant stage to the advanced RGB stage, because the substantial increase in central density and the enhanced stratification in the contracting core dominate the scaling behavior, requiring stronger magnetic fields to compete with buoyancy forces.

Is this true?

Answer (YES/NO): NO